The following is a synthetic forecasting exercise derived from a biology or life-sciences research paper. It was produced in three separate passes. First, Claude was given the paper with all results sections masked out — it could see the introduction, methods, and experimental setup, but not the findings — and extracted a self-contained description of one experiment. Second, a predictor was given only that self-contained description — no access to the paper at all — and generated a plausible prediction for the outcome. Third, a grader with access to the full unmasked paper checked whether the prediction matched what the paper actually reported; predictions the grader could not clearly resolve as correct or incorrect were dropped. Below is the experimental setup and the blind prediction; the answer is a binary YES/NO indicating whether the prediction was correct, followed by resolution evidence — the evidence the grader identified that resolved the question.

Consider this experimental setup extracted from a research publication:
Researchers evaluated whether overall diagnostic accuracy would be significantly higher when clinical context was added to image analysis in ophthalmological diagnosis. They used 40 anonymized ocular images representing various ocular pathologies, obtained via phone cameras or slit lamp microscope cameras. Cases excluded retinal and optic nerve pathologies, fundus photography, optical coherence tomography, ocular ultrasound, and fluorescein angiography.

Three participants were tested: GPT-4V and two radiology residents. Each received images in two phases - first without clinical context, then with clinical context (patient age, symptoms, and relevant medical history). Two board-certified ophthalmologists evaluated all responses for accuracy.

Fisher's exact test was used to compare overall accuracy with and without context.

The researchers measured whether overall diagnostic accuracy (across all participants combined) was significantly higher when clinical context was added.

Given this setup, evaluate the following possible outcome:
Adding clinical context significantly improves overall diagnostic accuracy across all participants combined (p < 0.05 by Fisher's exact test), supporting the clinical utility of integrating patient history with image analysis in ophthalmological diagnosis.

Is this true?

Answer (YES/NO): YES